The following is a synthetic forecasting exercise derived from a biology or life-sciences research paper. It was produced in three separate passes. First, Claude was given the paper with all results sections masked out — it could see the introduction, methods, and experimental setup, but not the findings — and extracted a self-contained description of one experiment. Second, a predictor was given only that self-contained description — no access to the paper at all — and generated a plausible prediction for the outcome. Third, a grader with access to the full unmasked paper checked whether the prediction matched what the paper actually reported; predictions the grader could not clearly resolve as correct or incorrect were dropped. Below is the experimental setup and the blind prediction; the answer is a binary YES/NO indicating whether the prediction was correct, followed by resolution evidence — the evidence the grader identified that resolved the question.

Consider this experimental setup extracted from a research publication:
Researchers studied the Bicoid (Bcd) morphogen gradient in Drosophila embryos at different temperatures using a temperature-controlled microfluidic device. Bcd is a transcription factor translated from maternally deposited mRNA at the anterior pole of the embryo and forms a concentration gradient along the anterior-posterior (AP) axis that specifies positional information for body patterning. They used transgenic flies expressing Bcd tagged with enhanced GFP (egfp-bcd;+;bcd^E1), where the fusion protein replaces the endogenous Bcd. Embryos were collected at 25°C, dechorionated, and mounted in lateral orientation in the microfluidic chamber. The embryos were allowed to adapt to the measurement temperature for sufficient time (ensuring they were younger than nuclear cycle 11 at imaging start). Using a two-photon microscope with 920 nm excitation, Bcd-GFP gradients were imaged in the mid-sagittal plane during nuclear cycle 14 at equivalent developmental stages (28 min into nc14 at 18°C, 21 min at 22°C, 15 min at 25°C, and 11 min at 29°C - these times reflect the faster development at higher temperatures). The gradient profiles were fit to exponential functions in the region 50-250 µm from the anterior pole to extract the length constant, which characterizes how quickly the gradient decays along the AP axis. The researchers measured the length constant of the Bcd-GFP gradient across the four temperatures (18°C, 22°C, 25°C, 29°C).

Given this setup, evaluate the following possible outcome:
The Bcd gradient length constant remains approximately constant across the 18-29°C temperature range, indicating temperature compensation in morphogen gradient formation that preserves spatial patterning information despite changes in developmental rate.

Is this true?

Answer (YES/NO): NO